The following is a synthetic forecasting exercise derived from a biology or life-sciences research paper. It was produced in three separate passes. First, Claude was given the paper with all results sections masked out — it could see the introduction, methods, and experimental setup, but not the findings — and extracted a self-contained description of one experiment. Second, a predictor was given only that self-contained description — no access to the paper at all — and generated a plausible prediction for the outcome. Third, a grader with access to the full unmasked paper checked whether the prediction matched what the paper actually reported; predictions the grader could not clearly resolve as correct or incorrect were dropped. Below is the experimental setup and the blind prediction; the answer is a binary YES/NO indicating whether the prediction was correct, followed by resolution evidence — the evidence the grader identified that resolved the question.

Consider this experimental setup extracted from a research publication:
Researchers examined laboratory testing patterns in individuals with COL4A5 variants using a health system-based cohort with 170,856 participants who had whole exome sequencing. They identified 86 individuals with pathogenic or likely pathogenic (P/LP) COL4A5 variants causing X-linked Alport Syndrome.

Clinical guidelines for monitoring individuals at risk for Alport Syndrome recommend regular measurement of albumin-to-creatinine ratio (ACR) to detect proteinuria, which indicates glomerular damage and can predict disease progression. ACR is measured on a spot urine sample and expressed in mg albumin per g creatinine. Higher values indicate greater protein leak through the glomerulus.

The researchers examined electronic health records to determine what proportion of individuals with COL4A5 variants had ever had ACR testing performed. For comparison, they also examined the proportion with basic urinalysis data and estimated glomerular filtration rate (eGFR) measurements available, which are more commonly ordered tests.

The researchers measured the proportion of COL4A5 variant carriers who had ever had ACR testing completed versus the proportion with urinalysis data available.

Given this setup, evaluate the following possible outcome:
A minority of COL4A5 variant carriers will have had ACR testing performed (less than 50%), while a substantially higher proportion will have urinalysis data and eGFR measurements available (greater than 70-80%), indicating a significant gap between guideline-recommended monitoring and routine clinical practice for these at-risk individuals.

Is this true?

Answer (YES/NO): YES